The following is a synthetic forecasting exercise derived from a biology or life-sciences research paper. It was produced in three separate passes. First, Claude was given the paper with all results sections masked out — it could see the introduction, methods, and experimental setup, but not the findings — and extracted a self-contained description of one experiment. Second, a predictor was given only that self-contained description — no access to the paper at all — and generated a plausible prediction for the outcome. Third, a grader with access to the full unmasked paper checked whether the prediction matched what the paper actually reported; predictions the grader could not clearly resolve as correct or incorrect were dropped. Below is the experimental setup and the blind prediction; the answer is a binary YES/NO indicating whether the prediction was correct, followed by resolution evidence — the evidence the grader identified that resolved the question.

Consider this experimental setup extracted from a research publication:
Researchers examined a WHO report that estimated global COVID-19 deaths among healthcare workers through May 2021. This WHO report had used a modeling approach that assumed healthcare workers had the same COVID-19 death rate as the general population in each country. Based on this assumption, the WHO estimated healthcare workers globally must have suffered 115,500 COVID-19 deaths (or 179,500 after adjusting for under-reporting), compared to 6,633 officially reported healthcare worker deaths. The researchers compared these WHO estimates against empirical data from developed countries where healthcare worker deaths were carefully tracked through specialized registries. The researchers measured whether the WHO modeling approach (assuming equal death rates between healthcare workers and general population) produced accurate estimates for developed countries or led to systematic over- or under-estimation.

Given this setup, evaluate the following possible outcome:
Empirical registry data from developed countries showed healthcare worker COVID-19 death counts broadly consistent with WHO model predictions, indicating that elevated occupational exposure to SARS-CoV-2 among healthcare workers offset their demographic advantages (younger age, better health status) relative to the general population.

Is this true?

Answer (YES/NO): NO